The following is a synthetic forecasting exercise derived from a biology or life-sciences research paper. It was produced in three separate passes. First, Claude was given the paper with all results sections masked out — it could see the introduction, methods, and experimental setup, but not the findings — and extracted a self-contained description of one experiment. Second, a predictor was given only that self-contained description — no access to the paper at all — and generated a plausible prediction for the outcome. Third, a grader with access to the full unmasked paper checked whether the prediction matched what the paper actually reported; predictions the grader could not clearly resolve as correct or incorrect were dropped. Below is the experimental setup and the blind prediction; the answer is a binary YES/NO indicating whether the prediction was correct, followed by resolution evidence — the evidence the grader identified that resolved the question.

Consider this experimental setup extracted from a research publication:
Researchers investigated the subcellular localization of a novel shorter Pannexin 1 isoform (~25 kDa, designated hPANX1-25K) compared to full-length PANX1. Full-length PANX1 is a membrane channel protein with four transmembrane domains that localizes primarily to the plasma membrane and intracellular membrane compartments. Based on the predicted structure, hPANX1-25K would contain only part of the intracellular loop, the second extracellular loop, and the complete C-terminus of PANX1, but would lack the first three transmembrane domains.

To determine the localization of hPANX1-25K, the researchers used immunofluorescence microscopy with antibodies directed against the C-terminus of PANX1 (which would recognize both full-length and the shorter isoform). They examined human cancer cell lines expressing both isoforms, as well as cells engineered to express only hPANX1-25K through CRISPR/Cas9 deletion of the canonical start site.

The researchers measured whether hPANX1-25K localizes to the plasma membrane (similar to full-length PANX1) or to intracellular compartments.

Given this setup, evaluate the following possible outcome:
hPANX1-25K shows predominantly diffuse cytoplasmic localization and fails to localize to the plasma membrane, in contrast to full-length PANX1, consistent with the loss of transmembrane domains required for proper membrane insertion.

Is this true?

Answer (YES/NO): NO